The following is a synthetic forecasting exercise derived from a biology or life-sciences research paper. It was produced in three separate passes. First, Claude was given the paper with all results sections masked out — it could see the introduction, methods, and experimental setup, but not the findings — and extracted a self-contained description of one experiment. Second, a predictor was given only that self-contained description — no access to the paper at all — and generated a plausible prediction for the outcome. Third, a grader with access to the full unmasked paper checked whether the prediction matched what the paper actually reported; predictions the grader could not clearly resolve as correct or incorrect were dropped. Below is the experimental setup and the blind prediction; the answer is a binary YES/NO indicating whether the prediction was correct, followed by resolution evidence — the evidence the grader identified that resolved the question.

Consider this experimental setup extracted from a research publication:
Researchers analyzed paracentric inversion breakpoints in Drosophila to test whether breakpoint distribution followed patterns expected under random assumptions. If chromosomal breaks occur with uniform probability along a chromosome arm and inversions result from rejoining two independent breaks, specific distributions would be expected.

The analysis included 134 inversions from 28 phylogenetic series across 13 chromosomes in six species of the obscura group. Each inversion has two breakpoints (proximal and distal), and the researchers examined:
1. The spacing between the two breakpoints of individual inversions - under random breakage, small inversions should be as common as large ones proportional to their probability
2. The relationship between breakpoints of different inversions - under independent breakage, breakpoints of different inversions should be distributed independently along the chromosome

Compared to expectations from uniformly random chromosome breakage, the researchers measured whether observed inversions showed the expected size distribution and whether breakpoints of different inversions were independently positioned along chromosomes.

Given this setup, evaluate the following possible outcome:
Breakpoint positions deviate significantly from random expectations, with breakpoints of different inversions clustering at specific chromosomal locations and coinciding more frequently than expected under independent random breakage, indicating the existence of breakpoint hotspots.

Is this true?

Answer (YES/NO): YES